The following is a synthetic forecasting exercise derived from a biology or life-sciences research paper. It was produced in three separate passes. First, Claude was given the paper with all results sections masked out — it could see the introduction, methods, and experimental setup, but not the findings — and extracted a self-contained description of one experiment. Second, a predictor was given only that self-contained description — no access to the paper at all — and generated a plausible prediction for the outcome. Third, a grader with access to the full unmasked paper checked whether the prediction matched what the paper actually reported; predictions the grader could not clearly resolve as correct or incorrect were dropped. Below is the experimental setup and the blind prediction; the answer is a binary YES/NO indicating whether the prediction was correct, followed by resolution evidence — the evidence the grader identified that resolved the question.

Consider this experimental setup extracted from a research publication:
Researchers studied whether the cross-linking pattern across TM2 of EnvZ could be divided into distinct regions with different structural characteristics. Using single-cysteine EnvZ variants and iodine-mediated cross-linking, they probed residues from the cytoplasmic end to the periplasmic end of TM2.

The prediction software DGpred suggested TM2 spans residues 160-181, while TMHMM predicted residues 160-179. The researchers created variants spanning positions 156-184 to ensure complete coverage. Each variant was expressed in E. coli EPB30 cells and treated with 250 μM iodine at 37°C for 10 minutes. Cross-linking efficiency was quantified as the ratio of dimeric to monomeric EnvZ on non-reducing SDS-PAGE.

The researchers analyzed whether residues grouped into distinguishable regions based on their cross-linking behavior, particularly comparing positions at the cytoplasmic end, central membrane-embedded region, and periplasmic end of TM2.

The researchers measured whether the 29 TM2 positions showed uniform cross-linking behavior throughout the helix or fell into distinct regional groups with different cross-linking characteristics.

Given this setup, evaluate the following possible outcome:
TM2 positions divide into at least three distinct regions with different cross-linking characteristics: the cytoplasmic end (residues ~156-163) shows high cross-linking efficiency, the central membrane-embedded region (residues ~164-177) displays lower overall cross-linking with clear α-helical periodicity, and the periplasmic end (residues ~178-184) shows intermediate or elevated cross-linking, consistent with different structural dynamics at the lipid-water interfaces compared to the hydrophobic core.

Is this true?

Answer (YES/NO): NO